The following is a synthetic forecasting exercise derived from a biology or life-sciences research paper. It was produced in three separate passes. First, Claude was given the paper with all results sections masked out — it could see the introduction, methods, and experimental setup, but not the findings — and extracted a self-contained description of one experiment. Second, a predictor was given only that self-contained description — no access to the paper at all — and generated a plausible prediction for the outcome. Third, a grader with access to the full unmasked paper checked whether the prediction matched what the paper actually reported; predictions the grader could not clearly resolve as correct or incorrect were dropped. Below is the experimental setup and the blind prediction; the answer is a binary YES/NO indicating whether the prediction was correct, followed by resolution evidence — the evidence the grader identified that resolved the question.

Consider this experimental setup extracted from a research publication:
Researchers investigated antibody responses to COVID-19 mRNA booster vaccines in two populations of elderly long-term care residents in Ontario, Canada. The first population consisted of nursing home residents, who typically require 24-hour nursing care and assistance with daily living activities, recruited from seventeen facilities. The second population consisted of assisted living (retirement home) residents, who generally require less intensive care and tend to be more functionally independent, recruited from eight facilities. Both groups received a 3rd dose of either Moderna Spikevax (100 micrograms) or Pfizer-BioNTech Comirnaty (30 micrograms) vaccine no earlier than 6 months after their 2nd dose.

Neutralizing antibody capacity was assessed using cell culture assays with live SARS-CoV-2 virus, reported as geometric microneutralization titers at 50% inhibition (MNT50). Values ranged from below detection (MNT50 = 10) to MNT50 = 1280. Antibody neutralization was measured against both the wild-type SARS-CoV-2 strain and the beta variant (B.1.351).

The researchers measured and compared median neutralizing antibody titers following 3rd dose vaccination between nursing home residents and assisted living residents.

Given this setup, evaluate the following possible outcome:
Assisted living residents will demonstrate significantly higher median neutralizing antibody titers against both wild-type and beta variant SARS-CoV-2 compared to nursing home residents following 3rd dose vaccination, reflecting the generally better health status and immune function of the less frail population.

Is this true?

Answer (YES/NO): NO